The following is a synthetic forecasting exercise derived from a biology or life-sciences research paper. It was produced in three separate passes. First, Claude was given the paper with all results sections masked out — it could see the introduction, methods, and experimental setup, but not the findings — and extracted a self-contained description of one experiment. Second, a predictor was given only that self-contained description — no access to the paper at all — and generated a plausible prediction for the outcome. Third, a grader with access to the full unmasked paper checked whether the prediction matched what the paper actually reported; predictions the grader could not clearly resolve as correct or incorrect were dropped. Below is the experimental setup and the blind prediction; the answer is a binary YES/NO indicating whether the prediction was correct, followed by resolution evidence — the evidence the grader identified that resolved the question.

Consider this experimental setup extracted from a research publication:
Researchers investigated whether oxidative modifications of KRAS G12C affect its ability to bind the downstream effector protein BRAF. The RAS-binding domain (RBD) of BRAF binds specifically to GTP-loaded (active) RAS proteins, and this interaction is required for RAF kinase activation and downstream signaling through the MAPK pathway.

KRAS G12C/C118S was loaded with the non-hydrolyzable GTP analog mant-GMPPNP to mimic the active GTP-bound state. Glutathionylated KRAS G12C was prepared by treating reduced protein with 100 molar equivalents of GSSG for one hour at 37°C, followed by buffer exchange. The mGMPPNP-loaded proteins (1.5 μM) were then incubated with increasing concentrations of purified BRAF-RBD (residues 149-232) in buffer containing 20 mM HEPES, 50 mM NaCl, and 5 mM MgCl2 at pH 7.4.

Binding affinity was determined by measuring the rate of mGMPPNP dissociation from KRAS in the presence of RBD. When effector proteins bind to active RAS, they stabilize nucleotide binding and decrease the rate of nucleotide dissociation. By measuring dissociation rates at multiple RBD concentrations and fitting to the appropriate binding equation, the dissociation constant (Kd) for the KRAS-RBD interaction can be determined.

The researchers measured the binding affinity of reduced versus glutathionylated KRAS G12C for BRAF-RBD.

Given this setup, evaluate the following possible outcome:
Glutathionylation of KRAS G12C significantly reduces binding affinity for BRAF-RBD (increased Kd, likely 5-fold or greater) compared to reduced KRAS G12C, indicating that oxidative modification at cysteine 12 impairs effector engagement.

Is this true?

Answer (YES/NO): NO